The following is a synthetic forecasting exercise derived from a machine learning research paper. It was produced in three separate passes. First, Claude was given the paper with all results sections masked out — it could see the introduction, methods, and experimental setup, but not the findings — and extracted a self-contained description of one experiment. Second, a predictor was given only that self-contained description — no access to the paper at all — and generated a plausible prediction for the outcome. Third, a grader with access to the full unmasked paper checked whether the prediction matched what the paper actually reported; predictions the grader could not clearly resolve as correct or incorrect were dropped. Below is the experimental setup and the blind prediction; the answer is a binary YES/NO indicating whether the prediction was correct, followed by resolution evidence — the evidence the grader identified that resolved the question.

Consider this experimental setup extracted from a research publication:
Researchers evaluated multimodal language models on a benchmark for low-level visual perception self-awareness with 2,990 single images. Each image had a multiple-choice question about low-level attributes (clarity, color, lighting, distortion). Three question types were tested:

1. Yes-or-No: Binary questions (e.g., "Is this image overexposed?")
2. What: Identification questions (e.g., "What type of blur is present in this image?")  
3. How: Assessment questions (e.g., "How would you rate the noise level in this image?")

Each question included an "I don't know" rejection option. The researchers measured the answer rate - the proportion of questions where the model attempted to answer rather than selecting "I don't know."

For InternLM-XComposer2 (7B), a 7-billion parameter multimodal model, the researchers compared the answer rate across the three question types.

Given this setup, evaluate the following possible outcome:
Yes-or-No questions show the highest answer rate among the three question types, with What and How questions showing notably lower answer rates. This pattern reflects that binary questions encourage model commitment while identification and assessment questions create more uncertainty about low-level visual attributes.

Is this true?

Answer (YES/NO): YES